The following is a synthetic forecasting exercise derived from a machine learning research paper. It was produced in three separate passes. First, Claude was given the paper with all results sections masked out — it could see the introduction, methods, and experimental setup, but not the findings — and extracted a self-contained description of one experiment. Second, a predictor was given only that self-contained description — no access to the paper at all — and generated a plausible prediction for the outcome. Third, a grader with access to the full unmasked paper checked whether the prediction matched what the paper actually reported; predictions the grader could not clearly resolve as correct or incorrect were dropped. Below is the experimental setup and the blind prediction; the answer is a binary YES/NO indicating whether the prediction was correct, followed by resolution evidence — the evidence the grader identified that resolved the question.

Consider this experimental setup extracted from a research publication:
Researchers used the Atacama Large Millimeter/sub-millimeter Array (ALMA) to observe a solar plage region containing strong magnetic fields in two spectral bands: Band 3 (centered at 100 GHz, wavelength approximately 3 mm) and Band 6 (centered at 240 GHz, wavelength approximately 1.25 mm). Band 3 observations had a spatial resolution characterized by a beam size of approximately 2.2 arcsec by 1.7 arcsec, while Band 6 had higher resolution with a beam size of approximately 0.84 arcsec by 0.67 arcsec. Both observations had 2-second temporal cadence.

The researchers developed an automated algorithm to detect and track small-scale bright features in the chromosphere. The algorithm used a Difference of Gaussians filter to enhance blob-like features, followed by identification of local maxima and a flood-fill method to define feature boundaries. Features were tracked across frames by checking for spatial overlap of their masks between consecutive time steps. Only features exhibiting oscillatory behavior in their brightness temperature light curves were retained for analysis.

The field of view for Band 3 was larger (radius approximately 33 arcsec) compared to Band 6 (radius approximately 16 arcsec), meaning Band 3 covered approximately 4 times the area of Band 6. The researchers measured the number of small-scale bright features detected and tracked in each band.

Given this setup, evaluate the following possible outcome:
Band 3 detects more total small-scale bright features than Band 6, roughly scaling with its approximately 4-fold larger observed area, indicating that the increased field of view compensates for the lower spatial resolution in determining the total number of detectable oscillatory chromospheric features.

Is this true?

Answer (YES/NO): NO